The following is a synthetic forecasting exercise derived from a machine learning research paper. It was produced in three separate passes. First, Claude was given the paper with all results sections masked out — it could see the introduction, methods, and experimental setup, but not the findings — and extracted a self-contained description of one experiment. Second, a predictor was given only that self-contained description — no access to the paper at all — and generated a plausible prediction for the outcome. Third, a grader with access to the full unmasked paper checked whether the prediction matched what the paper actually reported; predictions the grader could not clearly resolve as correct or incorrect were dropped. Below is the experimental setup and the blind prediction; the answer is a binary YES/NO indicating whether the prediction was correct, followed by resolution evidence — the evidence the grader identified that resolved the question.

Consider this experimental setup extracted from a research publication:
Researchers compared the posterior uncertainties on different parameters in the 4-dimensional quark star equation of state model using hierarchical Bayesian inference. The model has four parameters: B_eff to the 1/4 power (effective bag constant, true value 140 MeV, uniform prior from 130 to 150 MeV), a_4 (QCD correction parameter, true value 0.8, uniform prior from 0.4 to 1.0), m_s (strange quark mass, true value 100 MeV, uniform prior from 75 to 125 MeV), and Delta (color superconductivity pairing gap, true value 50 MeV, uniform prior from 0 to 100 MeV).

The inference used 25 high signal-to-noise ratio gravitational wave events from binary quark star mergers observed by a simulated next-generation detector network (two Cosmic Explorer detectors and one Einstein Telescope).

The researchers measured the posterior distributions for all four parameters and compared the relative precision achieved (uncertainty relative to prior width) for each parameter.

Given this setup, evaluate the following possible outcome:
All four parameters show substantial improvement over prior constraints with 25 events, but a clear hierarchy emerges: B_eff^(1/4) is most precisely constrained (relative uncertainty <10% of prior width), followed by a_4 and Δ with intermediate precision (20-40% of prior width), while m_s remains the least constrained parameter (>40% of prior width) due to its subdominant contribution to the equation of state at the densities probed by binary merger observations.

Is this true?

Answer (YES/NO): NO